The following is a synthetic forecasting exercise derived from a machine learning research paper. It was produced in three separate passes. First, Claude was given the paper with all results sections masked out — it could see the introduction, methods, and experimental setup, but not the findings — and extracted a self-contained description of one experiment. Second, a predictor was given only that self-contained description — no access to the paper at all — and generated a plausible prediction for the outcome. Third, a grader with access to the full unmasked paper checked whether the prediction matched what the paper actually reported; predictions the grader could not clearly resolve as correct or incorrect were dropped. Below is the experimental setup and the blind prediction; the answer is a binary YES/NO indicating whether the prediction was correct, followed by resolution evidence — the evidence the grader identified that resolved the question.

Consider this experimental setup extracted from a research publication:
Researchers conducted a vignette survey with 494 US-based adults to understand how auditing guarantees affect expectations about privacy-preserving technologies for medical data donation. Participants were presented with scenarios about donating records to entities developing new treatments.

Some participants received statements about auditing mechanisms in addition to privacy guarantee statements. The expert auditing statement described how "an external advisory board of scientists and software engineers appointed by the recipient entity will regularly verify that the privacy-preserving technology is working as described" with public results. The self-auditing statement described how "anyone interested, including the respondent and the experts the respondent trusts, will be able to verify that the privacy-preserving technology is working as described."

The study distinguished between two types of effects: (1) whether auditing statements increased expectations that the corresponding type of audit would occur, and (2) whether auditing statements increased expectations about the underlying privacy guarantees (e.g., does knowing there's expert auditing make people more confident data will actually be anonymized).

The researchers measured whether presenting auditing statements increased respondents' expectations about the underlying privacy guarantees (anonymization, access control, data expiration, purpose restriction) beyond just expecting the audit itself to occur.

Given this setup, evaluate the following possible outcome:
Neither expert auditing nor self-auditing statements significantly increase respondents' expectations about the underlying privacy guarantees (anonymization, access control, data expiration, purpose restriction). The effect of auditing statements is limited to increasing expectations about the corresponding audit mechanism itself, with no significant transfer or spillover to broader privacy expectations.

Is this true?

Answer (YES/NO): YES